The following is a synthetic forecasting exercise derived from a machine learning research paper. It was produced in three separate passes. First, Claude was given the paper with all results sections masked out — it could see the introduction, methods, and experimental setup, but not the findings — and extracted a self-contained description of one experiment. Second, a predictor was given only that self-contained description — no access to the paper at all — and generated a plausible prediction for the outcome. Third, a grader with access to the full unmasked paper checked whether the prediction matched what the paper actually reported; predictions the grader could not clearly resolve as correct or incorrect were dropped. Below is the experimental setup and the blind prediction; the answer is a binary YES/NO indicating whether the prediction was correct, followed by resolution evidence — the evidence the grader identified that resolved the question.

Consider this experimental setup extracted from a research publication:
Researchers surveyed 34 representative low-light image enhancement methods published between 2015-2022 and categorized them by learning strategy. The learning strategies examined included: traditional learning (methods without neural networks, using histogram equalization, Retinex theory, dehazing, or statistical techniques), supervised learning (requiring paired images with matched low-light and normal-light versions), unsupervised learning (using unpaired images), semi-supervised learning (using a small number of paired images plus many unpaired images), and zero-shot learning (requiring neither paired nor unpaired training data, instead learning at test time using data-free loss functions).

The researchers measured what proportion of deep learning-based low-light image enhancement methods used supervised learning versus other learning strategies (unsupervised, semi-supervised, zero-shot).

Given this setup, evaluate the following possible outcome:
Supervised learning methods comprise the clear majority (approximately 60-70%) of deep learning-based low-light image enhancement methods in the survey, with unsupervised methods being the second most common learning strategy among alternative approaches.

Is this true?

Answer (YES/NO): NO